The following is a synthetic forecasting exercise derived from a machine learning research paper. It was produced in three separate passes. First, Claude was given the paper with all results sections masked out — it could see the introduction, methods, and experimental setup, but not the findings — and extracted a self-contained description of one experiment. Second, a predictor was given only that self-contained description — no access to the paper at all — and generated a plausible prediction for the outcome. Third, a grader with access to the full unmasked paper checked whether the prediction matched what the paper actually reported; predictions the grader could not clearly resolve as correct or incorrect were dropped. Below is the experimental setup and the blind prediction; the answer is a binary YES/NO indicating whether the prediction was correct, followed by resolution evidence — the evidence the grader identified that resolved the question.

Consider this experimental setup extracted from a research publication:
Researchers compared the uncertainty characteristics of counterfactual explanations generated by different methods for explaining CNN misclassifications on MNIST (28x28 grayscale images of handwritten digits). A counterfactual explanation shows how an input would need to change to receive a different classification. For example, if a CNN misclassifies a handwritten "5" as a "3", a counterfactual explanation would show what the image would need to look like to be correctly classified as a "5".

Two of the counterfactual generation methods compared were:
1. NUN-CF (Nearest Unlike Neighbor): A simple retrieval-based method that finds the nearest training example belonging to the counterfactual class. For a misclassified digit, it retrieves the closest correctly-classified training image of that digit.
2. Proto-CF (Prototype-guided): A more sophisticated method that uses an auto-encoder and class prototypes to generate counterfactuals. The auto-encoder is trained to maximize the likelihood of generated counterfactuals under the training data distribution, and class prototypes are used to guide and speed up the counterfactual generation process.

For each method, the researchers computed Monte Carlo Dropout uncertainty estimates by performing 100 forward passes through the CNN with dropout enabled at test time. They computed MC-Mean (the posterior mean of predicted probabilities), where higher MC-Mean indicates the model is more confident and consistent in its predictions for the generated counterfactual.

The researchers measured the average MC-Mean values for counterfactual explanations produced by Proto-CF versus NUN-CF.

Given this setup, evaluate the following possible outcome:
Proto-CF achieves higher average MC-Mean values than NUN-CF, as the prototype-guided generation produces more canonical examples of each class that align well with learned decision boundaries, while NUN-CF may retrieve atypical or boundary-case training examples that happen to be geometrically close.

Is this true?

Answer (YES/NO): NO